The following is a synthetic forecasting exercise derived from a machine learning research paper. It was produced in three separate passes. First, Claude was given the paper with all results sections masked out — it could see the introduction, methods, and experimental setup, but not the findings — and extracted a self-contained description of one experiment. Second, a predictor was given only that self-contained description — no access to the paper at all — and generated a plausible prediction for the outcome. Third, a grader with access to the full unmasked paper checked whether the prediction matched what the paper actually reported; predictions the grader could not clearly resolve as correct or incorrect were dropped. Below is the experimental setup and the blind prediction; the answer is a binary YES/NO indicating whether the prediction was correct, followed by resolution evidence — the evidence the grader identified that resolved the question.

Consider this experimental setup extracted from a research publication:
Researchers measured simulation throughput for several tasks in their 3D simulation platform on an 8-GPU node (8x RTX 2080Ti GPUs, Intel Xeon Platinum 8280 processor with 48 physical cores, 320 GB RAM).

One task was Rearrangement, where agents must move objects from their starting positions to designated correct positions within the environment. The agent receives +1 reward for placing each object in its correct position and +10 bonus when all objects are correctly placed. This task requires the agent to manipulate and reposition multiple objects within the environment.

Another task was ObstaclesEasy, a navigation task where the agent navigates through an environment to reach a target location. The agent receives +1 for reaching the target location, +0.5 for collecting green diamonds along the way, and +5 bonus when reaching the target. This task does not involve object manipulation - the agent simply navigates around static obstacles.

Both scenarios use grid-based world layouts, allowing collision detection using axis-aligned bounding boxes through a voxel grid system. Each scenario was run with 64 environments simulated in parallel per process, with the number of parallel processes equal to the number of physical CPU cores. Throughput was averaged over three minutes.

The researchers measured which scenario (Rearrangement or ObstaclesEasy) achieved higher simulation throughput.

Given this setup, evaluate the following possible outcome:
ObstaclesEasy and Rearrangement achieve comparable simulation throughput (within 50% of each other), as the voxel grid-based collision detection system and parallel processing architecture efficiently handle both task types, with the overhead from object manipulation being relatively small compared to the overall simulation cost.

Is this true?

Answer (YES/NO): YES